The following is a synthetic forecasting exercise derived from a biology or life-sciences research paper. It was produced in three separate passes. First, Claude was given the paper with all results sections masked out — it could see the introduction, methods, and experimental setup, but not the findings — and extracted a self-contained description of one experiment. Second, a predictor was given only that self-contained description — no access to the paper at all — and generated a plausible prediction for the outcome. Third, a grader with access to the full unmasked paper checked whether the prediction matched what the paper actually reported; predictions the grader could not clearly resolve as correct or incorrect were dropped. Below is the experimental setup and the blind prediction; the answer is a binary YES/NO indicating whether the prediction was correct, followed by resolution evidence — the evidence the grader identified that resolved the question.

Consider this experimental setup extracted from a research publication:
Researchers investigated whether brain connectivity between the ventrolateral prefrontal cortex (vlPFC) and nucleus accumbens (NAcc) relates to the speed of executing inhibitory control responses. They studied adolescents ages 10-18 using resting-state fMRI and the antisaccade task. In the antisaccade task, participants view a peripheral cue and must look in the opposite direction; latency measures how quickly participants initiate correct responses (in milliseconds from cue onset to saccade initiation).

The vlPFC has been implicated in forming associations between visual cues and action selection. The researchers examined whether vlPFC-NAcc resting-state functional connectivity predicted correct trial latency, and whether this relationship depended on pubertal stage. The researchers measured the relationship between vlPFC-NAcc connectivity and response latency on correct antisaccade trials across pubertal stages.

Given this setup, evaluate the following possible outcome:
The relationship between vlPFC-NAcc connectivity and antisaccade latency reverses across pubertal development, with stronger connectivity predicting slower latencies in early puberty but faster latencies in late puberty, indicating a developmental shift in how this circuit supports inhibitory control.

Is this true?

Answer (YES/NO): NO